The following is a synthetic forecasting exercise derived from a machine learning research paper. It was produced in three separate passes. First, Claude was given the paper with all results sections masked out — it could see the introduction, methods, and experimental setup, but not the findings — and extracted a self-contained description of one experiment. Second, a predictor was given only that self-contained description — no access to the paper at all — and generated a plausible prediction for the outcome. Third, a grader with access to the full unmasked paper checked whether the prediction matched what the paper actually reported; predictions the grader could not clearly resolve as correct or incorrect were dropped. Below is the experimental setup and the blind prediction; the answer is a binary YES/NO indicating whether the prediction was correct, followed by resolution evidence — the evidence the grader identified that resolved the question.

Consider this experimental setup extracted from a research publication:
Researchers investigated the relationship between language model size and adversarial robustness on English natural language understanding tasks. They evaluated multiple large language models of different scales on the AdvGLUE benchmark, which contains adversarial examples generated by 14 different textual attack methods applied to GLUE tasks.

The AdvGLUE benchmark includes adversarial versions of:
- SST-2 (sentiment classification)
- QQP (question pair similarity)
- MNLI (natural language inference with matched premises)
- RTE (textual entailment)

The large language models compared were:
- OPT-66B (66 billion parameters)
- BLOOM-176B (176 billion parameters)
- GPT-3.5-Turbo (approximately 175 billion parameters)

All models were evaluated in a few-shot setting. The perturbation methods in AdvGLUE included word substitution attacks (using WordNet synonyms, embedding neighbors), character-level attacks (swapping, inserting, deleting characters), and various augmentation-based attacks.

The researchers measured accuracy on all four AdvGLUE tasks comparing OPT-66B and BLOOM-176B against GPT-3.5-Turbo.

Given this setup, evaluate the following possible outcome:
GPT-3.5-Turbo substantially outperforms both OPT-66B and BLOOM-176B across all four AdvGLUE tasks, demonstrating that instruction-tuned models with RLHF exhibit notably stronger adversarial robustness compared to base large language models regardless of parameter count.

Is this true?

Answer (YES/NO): NO